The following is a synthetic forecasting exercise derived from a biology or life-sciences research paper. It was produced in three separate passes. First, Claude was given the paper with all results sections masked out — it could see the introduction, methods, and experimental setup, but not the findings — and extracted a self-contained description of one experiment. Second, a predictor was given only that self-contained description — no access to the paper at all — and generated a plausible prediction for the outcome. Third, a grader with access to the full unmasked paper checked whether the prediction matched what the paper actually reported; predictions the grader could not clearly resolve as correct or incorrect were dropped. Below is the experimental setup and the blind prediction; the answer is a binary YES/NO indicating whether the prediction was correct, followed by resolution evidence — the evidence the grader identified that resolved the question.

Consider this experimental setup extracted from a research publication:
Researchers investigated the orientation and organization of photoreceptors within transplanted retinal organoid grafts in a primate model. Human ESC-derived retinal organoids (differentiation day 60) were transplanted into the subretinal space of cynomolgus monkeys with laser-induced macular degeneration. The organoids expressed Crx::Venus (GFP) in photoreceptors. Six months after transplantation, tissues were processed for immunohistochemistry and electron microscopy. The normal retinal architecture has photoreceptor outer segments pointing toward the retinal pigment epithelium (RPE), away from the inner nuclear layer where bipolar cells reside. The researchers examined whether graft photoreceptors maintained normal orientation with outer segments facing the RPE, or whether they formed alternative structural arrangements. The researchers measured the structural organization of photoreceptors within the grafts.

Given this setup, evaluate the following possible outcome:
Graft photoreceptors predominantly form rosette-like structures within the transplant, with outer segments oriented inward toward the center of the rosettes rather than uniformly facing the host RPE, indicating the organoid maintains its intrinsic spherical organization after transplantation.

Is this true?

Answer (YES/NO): YES